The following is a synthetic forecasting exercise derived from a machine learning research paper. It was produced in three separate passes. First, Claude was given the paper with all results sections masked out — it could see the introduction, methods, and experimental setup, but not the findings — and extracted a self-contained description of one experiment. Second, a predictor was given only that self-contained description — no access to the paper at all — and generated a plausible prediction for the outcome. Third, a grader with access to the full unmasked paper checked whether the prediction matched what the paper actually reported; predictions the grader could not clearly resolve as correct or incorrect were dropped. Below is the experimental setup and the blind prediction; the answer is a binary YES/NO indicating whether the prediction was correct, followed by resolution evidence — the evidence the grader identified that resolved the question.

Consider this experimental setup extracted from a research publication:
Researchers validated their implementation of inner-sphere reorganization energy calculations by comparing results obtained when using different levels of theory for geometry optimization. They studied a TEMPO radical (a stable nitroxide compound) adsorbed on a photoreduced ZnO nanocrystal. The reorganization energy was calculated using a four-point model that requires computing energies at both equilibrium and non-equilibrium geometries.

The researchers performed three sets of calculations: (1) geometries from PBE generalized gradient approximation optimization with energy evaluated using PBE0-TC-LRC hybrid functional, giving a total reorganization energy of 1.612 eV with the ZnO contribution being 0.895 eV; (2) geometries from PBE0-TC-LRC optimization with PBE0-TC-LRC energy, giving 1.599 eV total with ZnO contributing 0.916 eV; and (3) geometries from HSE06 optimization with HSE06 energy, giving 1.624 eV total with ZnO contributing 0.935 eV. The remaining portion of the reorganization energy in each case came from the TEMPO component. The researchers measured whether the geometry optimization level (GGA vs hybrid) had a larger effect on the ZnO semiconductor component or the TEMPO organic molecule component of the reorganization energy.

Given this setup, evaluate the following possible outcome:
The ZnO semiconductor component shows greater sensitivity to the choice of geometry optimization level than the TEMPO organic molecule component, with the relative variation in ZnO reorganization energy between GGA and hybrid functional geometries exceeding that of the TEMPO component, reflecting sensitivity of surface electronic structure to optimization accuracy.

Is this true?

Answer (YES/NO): NO